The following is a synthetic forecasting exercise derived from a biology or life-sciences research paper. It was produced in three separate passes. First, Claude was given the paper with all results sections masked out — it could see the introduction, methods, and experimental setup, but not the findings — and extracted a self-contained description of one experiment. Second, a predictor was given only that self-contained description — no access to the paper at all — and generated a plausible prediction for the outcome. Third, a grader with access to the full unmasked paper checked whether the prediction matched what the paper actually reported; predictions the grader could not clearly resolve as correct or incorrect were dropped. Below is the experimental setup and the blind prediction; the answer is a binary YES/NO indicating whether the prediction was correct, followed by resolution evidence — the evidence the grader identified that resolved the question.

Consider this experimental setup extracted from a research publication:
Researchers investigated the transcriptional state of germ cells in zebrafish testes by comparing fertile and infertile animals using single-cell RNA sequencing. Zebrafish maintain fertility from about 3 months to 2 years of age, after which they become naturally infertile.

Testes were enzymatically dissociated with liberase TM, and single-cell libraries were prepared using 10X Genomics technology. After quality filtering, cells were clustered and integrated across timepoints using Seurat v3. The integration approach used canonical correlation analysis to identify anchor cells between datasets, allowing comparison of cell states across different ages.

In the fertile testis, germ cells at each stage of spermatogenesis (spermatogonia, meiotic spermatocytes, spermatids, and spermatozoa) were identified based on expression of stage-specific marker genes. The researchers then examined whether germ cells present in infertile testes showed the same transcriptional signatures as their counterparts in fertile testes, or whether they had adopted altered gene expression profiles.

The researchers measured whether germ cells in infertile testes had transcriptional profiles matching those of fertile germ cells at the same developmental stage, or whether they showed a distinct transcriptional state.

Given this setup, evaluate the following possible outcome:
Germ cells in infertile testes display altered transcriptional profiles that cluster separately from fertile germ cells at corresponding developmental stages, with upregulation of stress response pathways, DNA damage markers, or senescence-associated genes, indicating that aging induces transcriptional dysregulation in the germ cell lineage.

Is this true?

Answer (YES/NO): NO